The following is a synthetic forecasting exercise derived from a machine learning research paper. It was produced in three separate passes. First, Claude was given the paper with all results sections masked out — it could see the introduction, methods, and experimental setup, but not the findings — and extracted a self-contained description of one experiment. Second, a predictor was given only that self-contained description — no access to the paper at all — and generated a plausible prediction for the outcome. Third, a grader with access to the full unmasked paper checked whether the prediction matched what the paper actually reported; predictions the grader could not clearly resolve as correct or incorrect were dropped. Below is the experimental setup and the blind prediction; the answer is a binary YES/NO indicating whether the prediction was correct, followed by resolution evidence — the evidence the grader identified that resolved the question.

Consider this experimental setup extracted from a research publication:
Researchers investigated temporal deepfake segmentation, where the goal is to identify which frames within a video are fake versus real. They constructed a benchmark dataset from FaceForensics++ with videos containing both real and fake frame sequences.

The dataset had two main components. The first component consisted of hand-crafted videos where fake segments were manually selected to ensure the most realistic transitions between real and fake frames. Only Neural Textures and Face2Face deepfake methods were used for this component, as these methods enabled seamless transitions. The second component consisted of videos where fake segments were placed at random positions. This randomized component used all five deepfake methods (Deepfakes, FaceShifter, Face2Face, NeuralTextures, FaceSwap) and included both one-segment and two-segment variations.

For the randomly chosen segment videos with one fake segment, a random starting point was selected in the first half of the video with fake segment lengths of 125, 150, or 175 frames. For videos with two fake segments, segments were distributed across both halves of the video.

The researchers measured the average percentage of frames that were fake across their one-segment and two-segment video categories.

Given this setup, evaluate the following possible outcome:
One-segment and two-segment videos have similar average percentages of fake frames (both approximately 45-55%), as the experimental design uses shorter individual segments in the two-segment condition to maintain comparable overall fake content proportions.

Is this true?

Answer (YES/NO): NO